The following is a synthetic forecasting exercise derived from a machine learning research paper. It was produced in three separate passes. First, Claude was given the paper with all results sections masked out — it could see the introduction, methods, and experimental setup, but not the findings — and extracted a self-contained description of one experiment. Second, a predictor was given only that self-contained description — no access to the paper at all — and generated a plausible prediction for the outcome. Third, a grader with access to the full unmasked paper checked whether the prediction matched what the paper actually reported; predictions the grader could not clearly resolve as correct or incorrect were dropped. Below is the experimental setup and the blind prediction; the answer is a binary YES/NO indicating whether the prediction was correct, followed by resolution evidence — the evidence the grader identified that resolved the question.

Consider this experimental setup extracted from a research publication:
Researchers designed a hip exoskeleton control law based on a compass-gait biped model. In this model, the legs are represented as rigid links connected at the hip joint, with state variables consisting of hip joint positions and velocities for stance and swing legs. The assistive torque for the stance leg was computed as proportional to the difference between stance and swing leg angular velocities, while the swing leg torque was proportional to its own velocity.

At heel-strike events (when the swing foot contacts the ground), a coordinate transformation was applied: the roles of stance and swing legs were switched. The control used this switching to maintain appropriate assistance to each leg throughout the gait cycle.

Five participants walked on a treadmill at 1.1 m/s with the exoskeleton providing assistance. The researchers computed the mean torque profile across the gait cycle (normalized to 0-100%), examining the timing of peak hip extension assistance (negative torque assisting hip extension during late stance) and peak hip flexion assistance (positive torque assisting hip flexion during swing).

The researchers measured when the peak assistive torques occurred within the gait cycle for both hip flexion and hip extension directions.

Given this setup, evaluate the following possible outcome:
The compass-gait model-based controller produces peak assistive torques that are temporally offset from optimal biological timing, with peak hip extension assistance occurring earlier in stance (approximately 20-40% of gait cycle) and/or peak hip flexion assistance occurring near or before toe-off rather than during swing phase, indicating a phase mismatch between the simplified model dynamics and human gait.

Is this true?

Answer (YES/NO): NO